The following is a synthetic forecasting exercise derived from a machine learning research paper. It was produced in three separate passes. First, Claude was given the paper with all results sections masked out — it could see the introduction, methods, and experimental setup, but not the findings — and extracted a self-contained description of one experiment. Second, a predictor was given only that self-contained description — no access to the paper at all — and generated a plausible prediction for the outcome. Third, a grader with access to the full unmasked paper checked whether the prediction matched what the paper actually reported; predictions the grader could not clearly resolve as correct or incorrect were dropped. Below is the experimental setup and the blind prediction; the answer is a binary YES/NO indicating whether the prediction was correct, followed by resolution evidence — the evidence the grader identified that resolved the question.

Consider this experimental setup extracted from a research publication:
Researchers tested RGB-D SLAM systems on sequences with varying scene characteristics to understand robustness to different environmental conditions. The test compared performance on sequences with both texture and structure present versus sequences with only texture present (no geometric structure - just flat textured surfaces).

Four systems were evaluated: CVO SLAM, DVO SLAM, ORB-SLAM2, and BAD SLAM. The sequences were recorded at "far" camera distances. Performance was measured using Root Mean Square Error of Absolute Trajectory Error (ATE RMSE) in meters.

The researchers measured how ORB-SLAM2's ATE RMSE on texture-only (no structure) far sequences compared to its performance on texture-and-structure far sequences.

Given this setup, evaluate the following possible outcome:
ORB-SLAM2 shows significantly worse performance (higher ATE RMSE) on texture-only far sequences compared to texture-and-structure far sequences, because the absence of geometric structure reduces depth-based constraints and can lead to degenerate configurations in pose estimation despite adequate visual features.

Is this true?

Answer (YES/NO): YES